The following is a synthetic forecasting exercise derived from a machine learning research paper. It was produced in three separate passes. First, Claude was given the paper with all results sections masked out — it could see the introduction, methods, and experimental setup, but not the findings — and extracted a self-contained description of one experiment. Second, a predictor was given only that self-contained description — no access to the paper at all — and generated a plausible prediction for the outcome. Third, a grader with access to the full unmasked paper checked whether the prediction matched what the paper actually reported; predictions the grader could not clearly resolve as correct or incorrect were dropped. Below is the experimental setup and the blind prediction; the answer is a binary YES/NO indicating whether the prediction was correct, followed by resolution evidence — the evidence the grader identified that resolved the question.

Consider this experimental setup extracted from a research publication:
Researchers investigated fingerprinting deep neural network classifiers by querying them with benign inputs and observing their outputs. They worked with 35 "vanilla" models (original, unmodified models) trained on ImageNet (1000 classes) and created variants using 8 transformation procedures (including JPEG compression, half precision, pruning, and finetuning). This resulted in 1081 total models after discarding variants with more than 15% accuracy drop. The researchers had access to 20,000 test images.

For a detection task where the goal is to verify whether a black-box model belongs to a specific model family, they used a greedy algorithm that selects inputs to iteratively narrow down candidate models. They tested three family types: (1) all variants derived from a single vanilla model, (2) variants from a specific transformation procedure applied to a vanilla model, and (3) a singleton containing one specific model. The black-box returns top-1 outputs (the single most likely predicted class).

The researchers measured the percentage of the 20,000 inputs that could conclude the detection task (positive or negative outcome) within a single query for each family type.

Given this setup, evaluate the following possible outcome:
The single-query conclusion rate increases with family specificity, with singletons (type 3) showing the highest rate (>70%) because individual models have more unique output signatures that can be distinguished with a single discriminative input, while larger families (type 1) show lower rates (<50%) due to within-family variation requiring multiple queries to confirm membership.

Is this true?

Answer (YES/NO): NO